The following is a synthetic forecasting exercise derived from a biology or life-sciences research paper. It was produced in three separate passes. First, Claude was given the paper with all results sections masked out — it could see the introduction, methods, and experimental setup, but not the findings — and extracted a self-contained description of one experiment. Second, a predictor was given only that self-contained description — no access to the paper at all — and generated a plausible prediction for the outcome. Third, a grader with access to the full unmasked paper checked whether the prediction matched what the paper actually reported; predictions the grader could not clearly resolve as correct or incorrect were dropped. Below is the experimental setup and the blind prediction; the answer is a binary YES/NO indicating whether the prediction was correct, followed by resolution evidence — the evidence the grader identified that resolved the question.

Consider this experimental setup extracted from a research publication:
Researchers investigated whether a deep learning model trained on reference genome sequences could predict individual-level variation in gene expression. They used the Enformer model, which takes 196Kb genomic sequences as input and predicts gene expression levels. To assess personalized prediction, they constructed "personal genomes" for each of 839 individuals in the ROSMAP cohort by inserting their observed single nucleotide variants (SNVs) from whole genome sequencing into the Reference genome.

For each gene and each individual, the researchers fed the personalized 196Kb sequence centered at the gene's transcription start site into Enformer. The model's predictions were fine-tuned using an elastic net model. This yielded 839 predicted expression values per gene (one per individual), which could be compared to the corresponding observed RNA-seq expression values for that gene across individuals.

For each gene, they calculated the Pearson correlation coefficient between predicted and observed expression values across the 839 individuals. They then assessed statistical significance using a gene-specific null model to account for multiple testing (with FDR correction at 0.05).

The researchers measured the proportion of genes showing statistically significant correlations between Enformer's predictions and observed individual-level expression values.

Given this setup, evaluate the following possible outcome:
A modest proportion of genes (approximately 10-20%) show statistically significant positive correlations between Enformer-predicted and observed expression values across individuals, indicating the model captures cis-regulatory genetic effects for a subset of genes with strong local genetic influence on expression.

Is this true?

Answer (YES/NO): NO